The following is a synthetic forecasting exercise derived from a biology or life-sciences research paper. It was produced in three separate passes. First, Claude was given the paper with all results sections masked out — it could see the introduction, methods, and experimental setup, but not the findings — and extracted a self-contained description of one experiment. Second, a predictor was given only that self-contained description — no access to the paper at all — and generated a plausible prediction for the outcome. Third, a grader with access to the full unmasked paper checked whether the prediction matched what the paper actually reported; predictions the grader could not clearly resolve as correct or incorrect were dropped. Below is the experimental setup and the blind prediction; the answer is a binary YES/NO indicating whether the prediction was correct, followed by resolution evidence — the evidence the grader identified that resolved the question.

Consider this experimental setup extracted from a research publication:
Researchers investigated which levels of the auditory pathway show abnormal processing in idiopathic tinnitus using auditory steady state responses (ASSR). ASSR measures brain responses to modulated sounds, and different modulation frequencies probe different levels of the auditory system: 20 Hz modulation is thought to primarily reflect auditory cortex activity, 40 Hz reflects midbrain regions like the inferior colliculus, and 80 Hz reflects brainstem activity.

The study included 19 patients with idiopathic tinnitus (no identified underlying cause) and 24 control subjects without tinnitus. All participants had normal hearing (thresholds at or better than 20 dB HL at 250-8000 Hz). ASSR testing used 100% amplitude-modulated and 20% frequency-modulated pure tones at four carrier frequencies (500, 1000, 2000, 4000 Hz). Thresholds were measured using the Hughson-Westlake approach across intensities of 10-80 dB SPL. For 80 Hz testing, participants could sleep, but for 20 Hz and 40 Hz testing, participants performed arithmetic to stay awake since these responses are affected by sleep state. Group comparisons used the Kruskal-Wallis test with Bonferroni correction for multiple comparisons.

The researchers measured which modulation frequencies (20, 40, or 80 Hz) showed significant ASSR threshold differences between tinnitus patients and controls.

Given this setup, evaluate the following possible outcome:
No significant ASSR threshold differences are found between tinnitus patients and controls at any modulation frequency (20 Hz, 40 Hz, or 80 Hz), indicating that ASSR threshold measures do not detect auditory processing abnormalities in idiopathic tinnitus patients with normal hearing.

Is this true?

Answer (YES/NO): NO